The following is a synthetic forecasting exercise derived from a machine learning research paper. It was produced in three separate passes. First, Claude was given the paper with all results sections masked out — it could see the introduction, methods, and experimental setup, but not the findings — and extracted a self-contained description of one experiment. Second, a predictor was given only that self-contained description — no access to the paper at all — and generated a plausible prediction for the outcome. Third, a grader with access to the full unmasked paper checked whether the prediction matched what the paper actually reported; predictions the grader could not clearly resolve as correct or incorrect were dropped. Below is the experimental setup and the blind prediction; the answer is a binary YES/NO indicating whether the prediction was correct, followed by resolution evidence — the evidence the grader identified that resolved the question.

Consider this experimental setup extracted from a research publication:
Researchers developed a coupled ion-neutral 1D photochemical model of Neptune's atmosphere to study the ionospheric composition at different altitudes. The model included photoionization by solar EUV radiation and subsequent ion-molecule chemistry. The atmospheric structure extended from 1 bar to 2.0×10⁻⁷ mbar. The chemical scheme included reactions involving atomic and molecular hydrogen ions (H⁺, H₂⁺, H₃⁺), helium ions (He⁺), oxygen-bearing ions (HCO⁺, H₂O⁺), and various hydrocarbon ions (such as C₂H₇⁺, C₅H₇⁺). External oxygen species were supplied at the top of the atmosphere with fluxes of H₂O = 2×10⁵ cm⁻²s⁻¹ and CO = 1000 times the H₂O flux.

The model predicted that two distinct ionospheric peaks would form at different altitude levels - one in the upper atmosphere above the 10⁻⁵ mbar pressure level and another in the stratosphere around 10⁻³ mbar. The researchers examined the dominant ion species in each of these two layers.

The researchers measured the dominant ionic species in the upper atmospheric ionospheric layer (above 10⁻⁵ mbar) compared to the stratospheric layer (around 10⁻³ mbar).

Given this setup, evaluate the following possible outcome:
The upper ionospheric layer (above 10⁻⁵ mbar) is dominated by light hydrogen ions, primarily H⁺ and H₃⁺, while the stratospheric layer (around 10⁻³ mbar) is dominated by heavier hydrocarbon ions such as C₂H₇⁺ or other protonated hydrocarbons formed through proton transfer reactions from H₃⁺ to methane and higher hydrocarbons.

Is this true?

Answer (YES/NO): NO